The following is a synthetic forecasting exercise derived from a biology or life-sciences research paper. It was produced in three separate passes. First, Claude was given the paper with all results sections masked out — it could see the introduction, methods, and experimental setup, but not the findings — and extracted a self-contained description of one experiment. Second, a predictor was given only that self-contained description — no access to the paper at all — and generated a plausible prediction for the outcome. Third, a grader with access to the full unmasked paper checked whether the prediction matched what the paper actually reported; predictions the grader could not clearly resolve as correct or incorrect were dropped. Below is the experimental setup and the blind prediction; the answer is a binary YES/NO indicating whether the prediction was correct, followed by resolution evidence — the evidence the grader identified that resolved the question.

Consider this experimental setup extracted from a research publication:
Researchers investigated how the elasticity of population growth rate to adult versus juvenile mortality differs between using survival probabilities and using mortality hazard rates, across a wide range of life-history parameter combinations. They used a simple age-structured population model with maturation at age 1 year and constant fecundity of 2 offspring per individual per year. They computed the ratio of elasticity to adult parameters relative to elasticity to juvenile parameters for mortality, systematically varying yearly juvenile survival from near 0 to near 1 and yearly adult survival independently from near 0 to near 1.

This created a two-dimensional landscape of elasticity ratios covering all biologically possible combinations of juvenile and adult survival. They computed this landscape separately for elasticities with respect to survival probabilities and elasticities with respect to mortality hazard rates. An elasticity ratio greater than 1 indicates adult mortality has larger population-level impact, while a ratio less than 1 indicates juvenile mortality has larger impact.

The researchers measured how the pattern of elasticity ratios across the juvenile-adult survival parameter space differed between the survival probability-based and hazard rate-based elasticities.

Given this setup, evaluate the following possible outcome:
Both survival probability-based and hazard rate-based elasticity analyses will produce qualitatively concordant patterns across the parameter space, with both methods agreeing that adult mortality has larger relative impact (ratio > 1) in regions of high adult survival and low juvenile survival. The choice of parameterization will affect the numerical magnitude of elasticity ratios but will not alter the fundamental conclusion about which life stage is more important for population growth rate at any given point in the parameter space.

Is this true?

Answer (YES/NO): NO